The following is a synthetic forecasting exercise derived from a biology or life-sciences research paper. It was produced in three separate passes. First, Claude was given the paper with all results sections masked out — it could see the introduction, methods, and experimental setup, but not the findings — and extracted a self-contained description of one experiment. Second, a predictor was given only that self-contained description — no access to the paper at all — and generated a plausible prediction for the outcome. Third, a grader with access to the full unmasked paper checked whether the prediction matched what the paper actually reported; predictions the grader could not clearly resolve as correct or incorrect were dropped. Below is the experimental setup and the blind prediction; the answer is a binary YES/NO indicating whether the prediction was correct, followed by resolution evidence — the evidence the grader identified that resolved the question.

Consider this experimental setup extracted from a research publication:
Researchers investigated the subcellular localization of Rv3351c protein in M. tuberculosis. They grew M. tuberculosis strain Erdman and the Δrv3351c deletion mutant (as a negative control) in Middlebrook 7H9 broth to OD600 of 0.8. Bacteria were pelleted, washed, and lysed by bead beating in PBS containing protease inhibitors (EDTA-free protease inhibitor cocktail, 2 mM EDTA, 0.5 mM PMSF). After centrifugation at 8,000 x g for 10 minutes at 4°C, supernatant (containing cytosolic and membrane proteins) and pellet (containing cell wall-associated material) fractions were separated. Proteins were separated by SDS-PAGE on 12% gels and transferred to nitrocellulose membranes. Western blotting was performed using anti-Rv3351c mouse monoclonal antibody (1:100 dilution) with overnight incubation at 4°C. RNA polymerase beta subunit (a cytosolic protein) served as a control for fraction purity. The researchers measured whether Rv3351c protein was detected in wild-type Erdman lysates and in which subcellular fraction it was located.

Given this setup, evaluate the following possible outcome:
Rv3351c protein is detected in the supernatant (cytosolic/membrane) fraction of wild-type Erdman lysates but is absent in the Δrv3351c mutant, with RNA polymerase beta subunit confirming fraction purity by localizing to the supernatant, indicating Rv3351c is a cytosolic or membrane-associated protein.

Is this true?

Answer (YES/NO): YES